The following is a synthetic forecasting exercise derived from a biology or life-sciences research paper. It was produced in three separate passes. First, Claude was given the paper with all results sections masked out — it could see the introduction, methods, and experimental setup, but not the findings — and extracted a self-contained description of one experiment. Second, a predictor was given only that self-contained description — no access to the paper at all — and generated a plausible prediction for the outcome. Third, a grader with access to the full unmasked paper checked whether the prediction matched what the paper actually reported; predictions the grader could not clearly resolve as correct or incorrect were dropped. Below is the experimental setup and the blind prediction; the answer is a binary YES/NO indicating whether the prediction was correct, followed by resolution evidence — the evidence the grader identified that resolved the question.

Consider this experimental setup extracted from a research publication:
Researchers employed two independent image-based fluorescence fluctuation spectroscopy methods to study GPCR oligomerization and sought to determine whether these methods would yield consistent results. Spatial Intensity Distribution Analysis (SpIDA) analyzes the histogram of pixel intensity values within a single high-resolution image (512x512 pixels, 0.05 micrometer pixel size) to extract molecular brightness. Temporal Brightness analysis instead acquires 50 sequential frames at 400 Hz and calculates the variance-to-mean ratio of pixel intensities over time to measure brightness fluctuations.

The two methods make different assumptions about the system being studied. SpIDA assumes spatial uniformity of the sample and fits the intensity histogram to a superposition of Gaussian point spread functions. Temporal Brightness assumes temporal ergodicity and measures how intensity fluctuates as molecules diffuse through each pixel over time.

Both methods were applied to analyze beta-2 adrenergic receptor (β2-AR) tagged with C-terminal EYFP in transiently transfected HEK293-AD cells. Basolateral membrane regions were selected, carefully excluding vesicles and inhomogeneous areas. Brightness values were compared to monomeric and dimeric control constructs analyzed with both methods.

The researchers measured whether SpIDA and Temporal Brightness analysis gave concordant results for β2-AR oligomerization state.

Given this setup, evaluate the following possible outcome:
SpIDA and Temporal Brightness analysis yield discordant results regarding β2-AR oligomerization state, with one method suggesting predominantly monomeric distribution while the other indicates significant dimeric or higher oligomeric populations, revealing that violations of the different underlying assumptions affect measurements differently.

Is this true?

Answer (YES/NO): NO